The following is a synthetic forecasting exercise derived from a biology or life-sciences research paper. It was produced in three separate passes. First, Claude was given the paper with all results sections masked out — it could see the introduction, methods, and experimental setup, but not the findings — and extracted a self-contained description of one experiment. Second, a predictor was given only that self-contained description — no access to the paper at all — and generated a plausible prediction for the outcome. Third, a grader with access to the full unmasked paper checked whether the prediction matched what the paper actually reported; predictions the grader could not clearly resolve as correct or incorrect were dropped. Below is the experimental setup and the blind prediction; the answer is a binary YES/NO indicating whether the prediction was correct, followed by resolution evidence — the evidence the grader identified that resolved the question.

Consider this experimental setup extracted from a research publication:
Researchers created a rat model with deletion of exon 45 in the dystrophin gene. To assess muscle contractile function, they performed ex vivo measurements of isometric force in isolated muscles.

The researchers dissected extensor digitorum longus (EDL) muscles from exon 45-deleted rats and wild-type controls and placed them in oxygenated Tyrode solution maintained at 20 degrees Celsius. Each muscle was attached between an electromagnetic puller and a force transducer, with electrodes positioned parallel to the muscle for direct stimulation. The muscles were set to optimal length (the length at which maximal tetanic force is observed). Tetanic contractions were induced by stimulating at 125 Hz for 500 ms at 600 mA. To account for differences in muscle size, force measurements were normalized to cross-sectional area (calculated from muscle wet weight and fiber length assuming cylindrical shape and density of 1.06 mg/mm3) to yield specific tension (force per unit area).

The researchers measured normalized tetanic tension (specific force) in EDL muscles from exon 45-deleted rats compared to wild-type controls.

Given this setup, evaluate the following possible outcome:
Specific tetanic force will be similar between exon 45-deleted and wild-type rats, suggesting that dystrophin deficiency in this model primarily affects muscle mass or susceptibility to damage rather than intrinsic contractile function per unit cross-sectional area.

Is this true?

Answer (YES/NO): NO